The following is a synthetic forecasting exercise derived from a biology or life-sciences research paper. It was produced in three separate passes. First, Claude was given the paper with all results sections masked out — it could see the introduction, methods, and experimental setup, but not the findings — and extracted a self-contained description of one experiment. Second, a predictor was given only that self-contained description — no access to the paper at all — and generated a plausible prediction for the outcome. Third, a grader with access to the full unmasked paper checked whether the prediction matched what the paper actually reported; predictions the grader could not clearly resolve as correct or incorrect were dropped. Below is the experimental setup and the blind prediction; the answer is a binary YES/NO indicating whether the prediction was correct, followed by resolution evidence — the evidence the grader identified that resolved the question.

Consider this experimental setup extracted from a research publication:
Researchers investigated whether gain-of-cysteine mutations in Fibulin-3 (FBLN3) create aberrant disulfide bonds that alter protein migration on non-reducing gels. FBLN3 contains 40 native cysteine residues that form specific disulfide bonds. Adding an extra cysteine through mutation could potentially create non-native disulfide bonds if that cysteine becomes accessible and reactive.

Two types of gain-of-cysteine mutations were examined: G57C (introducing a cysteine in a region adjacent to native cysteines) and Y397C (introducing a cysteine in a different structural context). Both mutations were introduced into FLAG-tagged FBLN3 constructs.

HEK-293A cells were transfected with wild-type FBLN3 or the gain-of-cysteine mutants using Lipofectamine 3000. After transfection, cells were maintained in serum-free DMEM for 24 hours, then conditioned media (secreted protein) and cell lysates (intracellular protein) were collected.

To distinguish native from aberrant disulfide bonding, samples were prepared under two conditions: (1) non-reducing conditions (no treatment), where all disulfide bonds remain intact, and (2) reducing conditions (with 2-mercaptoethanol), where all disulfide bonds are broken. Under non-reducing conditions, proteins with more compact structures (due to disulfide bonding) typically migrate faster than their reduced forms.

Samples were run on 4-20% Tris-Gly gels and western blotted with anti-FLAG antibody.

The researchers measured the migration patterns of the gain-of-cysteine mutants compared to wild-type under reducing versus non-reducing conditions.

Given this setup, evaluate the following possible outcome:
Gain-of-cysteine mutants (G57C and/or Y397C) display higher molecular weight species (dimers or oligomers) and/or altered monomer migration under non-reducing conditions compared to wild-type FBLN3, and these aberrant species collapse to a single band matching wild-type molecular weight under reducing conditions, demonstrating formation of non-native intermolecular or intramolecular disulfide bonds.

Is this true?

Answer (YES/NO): NO